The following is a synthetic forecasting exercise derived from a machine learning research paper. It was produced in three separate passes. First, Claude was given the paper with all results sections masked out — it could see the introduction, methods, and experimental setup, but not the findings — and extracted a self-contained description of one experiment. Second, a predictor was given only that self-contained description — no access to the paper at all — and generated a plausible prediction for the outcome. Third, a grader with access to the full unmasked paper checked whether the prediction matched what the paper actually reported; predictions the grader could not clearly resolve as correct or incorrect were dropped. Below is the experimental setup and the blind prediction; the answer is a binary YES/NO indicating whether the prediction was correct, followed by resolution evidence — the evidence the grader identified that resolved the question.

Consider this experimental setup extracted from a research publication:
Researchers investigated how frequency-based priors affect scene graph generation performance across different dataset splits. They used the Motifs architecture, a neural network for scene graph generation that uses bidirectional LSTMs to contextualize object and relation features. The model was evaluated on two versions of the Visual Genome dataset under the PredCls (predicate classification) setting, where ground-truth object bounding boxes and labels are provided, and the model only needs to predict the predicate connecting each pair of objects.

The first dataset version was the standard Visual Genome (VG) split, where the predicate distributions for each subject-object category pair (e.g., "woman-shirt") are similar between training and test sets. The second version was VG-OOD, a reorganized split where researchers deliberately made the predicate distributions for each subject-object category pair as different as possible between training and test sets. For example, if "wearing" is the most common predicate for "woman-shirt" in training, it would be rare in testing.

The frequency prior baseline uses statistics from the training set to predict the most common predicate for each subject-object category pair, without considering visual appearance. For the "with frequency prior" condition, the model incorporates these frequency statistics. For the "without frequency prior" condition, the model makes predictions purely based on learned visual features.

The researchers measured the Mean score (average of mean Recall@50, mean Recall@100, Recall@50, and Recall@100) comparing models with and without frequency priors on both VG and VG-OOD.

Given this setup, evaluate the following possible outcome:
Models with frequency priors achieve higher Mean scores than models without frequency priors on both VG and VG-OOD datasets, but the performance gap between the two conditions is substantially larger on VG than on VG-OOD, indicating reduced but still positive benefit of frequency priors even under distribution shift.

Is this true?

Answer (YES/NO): NO